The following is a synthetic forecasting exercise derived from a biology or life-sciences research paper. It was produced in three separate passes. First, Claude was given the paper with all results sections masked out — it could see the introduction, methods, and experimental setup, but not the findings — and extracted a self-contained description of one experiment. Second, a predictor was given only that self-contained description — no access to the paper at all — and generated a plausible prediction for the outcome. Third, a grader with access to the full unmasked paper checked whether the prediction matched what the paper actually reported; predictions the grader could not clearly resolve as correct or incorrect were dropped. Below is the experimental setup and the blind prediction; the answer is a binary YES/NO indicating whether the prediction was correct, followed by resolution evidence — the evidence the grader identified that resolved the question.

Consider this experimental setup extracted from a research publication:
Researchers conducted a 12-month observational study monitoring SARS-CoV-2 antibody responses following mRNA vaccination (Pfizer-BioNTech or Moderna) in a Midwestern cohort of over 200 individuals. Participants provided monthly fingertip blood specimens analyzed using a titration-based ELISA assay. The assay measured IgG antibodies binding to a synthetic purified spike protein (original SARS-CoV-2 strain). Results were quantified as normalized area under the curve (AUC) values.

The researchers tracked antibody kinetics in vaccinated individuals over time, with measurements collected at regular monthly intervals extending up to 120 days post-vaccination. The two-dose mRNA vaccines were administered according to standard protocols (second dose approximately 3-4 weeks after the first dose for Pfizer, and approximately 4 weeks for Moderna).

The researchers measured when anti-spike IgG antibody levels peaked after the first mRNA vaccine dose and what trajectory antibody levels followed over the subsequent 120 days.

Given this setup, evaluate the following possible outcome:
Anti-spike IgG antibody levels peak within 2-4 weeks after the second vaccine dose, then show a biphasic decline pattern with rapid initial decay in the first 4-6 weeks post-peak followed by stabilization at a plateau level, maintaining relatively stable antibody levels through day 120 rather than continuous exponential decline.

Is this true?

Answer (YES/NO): NO